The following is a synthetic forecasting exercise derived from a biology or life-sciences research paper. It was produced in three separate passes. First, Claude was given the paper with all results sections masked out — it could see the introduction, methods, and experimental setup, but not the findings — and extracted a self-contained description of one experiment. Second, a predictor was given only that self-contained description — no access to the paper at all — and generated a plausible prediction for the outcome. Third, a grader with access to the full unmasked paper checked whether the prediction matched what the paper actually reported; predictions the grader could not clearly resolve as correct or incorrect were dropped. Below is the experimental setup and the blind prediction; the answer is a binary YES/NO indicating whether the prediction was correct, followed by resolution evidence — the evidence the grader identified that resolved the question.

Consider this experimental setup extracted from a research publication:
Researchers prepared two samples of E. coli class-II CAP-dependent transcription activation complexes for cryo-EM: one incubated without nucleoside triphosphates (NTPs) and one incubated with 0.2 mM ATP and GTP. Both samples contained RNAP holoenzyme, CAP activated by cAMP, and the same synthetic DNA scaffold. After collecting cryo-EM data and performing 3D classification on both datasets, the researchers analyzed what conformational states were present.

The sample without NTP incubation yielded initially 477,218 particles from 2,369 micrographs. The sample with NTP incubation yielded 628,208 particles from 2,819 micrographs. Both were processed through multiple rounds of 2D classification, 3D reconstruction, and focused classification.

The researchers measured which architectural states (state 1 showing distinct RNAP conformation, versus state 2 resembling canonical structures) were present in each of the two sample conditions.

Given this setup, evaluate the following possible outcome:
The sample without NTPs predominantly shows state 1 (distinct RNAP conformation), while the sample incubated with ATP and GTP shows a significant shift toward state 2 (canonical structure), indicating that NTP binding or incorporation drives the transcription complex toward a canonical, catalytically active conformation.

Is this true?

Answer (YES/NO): NO